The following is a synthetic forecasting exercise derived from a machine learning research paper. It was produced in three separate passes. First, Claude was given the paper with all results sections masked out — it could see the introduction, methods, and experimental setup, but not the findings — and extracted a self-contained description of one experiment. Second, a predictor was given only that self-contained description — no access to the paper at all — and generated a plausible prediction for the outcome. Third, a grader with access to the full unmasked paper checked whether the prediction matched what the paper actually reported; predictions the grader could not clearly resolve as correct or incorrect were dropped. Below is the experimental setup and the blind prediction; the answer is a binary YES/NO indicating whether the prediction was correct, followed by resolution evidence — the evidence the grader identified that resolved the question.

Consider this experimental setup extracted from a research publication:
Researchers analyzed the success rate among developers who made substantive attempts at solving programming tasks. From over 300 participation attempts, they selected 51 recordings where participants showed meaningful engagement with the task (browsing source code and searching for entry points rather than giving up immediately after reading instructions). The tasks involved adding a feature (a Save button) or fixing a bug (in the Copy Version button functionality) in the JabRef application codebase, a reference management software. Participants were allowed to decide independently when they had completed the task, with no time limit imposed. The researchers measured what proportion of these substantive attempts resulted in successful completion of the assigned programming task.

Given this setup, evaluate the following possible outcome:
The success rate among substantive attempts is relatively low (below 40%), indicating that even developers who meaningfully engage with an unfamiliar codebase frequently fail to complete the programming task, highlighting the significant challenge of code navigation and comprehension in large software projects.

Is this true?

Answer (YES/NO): NO